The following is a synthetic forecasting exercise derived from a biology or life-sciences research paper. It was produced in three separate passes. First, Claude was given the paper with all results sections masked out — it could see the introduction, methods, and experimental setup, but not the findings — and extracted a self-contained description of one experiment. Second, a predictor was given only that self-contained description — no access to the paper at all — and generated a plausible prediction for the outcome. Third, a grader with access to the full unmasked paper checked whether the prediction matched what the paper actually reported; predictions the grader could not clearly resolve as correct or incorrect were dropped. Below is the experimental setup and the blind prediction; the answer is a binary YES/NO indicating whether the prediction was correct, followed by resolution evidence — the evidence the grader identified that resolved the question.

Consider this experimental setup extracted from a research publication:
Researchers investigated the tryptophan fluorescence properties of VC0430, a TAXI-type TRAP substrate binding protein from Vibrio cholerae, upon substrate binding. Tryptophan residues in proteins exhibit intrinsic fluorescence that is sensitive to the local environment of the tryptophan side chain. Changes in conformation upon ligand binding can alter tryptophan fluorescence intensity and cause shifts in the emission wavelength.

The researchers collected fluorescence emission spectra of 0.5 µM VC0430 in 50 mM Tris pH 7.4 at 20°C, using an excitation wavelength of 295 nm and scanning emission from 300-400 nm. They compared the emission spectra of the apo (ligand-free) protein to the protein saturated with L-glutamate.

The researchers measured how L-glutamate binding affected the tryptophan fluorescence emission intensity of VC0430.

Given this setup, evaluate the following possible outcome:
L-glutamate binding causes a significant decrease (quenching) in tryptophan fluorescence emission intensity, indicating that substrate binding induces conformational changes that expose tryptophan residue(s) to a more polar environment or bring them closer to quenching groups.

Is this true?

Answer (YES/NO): NO